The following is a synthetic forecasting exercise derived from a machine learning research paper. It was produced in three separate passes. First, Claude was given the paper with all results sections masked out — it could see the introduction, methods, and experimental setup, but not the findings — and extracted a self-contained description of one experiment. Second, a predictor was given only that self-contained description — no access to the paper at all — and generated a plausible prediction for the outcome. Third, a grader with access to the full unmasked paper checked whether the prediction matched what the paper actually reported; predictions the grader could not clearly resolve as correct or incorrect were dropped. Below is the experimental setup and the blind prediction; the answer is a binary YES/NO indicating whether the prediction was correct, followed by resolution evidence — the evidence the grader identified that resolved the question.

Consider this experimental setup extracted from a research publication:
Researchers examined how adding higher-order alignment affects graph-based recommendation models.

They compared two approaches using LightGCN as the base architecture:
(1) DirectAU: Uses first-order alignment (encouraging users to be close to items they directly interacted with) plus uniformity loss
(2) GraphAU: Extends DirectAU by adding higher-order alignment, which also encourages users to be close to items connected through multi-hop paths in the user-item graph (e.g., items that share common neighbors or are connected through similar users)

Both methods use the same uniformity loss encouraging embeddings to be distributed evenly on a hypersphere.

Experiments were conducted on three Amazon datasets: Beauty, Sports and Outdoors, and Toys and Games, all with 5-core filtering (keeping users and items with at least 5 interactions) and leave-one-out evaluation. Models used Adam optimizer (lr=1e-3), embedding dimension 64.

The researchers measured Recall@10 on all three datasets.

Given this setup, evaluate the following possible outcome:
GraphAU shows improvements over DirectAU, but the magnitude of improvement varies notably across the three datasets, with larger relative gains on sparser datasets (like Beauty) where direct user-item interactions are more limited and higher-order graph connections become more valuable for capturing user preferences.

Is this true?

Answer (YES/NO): NO